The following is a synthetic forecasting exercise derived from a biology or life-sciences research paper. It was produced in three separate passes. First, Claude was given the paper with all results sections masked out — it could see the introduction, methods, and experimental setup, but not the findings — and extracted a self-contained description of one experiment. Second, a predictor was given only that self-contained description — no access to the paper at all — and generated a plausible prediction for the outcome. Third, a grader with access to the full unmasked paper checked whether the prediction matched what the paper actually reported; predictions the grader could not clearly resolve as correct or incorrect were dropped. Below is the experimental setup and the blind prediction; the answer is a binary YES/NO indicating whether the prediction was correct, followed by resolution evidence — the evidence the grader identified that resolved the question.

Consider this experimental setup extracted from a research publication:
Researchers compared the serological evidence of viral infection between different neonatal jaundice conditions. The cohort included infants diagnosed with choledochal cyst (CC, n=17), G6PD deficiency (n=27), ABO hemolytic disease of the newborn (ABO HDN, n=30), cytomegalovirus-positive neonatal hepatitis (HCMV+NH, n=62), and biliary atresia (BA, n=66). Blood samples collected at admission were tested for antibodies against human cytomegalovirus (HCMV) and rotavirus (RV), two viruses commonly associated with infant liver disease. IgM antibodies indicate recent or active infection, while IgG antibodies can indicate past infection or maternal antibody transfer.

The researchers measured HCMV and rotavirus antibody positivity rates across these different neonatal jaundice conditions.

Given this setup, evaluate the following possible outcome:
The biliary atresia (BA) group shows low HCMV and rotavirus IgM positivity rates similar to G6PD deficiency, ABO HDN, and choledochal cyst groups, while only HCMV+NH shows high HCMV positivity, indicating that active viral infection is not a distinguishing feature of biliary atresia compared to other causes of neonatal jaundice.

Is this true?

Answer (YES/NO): NO